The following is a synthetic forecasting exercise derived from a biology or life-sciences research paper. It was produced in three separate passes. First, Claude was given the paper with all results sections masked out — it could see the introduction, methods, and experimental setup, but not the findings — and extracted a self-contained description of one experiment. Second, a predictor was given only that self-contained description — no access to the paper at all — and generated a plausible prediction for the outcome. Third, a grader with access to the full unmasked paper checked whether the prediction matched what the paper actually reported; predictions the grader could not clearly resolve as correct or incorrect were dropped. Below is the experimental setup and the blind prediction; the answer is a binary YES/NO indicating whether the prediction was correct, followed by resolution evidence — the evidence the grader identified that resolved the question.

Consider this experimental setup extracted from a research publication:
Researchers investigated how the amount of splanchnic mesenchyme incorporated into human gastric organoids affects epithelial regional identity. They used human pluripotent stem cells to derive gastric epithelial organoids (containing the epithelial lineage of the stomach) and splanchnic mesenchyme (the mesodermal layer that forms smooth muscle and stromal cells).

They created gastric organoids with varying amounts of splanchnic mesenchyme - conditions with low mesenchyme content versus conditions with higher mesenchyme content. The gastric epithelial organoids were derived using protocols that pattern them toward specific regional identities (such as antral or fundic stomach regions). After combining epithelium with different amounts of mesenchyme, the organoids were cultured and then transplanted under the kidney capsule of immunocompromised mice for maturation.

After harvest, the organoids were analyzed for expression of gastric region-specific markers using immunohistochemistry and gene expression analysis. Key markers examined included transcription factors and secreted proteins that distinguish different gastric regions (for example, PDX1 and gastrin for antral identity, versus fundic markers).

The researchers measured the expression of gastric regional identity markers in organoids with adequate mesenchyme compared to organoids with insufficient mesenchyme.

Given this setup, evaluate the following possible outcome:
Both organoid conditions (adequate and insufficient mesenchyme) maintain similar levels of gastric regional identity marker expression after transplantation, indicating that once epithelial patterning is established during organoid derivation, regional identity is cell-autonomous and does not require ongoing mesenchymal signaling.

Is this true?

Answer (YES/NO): NO